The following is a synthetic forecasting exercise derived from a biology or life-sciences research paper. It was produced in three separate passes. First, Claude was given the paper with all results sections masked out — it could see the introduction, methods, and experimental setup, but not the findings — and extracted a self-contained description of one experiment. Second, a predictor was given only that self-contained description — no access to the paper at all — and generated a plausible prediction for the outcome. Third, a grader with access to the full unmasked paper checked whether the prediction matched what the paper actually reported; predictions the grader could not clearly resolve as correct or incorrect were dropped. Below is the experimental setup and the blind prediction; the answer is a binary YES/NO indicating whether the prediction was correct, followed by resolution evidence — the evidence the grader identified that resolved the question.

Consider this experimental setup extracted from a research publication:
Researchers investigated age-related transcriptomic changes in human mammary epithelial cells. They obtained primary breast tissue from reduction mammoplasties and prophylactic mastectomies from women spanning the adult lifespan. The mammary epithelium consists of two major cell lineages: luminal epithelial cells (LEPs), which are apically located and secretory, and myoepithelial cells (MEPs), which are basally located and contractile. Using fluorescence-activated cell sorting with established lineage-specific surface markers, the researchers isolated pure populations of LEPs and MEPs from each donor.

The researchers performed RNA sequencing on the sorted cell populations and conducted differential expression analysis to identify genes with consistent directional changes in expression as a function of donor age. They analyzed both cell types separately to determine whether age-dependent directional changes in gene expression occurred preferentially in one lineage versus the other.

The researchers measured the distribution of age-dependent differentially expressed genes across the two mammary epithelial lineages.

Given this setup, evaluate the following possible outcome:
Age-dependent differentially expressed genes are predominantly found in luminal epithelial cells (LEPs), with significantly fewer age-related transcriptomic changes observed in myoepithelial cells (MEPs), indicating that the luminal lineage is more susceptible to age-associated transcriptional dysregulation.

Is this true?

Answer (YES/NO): YES